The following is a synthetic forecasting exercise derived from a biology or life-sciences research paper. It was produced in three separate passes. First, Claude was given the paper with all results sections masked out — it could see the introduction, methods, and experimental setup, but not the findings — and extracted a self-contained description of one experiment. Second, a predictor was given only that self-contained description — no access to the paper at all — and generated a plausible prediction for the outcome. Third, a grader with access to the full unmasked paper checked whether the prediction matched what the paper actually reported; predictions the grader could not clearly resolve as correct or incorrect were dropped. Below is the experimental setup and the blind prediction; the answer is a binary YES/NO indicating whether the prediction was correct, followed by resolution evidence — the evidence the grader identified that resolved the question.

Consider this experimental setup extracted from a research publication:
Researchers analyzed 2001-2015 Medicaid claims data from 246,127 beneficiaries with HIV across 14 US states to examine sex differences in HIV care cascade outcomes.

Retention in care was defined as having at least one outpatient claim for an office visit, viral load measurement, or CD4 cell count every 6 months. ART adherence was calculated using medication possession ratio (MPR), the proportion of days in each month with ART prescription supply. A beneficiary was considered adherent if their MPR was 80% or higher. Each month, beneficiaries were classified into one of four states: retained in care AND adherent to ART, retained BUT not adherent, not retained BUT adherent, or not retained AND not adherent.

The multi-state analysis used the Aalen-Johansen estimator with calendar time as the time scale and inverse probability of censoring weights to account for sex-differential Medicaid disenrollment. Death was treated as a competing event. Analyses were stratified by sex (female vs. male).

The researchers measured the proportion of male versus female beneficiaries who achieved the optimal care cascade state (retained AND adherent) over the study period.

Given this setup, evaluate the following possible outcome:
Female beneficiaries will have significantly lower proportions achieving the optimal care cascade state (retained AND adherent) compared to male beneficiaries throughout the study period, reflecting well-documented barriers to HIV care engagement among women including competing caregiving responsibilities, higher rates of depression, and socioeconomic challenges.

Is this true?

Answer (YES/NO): YES